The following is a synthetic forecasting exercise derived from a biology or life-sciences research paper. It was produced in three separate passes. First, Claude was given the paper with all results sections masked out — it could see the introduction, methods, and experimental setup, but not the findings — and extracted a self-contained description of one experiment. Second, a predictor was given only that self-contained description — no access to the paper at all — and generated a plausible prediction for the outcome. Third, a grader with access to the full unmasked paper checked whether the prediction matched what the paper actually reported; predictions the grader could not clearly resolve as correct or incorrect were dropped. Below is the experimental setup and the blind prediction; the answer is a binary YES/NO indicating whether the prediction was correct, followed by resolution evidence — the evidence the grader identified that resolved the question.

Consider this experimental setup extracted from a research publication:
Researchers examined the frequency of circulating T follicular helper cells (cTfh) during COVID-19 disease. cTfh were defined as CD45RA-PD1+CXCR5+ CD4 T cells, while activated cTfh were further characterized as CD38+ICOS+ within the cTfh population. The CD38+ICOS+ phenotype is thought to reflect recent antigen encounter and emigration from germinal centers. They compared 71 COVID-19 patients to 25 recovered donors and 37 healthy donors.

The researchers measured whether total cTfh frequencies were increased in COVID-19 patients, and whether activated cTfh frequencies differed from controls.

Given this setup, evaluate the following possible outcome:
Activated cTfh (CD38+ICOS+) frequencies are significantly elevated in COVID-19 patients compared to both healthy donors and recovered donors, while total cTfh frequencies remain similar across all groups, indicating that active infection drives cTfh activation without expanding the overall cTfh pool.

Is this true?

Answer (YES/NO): NO